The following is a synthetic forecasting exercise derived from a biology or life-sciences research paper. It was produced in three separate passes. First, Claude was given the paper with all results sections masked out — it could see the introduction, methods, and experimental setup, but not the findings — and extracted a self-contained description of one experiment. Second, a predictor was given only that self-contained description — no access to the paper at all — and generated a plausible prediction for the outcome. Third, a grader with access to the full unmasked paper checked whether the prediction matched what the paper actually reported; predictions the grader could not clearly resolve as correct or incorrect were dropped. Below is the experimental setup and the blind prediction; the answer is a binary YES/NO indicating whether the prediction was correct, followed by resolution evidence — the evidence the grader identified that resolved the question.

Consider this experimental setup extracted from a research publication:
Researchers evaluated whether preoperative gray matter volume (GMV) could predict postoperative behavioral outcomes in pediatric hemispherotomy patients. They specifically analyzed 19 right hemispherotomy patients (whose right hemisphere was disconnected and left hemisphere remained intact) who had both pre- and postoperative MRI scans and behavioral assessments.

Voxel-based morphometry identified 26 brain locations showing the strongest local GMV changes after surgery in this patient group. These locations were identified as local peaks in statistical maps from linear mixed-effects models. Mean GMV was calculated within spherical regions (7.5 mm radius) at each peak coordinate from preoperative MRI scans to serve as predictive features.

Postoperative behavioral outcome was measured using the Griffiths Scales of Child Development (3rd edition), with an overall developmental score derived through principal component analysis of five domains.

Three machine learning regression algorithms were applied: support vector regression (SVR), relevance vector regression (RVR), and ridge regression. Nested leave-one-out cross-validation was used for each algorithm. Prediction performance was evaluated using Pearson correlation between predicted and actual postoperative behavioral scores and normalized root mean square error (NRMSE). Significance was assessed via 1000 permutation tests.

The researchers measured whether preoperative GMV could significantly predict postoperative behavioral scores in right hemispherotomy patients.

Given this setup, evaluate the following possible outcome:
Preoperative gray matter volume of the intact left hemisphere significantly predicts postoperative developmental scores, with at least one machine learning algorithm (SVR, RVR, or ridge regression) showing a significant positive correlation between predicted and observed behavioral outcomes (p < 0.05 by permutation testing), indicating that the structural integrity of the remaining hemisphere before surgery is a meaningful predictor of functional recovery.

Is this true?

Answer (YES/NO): NO